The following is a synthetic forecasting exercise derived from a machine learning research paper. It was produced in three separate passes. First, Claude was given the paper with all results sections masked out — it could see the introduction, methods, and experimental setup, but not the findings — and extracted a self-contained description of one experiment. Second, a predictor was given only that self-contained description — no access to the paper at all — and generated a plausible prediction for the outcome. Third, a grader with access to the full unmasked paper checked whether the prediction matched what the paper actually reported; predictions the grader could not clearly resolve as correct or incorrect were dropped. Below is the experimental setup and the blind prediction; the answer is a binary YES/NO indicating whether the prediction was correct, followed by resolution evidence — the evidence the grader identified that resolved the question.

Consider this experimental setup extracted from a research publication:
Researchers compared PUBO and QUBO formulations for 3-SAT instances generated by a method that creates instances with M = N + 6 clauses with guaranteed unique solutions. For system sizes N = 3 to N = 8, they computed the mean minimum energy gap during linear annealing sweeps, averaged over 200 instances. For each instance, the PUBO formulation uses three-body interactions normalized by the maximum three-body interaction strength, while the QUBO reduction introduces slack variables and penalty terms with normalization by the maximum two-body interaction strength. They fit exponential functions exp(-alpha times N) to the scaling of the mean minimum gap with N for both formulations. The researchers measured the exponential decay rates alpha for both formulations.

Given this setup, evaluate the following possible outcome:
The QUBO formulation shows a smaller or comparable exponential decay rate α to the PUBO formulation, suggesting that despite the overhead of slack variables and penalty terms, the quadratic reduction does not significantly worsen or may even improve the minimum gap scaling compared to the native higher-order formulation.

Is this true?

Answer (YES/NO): YES